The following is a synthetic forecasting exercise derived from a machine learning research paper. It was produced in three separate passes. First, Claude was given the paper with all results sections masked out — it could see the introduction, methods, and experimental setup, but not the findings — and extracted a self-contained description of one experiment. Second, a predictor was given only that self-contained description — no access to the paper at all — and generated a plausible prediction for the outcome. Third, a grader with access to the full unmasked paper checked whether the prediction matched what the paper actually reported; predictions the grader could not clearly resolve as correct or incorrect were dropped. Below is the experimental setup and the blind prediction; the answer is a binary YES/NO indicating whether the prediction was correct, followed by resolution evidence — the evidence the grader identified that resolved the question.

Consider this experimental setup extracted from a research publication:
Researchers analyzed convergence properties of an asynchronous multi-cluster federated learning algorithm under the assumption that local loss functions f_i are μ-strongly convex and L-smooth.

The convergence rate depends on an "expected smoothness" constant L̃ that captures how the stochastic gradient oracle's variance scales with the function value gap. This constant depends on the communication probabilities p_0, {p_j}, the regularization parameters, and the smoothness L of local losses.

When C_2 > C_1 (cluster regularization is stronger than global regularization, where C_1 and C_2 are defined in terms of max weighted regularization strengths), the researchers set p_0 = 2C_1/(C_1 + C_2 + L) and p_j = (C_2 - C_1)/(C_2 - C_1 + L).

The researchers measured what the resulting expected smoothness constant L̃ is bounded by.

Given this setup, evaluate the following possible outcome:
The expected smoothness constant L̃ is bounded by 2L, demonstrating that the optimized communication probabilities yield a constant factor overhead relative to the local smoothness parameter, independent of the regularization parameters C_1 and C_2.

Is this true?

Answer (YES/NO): NO